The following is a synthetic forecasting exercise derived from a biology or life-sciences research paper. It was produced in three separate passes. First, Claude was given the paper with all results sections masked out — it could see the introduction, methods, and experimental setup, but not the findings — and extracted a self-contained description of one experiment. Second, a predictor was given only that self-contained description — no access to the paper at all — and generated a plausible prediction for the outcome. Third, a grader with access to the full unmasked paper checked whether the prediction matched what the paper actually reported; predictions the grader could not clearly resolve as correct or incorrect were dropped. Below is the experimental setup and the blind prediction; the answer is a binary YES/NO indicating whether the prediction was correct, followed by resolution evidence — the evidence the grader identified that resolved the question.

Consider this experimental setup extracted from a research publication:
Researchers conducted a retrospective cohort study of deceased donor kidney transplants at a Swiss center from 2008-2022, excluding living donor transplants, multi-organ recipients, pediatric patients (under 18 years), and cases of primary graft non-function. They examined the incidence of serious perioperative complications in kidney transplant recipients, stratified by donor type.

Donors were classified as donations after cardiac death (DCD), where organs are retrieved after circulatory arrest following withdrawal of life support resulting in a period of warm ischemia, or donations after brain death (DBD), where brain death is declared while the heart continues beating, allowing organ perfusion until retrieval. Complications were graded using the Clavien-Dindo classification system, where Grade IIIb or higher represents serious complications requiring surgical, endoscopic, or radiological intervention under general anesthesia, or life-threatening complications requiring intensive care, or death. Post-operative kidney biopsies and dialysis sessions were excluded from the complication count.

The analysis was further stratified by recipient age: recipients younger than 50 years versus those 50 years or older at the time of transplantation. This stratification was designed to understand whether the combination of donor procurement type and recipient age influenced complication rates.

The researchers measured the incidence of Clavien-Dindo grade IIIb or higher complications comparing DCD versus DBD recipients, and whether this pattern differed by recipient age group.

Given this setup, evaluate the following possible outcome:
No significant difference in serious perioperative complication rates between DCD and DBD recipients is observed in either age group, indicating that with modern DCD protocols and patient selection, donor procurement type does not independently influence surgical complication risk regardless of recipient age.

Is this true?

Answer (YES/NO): NO